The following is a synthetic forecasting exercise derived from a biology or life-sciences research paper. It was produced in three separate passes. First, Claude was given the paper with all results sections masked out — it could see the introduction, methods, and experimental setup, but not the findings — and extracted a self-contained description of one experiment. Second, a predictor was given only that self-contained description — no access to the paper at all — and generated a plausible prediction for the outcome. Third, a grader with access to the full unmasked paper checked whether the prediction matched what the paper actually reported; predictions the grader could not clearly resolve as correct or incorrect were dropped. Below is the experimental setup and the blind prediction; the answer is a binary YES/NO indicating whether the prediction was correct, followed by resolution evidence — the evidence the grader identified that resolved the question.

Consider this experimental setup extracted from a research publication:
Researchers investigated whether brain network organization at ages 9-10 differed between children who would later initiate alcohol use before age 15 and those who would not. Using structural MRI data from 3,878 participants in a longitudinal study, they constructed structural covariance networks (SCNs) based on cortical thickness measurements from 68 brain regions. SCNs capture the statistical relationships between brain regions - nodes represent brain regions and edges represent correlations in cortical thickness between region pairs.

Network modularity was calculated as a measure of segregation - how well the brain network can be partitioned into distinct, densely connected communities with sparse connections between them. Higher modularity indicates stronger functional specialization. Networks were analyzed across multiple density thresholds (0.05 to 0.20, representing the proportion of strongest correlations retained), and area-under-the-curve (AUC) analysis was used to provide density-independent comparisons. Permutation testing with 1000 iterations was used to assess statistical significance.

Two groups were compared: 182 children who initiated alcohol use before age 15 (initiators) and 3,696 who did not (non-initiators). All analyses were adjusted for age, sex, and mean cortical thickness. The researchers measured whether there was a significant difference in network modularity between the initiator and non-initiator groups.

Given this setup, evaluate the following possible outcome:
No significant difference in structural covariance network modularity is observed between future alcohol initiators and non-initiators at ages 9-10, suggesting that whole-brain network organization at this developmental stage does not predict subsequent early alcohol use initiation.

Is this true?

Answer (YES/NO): NO